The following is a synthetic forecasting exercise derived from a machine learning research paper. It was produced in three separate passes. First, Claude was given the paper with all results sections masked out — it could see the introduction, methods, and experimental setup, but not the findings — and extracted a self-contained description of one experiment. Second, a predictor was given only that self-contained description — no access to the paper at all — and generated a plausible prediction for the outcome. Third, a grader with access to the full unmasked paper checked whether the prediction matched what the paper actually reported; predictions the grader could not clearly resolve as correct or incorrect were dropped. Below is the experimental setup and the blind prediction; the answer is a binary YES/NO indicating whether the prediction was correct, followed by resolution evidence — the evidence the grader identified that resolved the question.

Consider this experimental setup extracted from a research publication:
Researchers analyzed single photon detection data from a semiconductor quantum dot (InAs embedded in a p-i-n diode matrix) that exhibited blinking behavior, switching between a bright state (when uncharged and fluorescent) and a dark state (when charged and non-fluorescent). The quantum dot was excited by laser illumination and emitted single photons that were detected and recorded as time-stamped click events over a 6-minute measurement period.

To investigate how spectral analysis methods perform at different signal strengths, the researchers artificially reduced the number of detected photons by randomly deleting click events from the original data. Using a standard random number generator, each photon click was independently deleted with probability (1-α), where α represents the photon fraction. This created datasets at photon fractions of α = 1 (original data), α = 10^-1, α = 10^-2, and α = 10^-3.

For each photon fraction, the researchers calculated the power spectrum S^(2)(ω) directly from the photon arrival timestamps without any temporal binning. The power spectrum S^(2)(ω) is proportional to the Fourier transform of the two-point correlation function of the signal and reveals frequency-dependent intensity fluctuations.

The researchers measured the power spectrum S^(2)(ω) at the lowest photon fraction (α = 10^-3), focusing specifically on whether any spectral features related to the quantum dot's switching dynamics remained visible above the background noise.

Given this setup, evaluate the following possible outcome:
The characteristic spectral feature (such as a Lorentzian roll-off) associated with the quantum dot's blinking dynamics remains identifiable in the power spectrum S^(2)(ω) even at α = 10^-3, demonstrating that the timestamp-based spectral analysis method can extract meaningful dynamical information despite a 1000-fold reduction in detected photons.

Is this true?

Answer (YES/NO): YES